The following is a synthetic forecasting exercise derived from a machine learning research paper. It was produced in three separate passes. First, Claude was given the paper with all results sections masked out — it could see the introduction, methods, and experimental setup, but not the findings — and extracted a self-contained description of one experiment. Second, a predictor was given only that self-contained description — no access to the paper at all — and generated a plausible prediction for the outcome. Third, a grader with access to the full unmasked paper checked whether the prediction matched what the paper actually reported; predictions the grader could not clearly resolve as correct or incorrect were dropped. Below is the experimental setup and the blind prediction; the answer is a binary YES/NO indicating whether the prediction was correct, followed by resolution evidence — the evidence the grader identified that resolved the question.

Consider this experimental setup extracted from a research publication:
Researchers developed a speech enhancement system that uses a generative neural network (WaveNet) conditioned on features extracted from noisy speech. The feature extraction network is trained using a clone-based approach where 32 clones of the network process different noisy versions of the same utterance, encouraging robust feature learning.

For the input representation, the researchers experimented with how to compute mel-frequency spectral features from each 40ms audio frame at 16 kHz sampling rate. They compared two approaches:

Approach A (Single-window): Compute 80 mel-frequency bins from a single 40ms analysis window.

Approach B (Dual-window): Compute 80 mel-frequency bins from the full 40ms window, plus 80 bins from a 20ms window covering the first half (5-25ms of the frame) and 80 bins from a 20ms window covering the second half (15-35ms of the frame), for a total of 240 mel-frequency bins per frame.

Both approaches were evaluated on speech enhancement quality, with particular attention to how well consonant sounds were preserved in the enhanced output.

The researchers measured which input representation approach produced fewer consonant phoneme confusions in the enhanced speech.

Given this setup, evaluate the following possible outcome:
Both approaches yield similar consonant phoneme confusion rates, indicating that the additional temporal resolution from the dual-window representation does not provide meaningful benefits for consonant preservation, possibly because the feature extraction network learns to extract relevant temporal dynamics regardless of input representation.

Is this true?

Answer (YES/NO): NO